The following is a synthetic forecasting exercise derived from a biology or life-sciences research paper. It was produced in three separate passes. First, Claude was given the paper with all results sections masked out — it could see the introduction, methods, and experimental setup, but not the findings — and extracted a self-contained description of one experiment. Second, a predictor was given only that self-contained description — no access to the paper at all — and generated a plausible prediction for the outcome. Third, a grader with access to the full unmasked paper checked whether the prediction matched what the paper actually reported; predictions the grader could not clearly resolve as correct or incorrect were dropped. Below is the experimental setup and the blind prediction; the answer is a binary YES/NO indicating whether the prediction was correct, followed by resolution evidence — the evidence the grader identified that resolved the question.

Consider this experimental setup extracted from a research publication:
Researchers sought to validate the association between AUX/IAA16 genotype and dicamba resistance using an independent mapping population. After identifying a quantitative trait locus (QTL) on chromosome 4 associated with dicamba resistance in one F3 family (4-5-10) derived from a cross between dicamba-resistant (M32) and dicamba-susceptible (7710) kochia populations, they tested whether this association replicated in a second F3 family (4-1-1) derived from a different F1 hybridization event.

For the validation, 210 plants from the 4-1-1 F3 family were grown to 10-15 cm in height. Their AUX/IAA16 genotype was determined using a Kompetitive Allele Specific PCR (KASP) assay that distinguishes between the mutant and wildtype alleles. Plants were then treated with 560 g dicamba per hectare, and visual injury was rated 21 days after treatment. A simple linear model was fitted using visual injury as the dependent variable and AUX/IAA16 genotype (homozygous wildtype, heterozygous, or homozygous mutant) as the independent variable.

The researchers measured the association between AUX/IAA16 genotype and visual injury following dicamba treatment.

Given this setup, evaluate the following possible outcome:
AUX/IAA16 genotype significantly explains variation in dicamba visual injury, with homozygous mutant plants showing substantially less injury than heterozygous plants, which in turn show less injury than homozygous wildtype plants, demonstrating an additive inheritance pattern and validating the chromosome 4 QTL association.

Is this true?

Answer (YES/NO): NO